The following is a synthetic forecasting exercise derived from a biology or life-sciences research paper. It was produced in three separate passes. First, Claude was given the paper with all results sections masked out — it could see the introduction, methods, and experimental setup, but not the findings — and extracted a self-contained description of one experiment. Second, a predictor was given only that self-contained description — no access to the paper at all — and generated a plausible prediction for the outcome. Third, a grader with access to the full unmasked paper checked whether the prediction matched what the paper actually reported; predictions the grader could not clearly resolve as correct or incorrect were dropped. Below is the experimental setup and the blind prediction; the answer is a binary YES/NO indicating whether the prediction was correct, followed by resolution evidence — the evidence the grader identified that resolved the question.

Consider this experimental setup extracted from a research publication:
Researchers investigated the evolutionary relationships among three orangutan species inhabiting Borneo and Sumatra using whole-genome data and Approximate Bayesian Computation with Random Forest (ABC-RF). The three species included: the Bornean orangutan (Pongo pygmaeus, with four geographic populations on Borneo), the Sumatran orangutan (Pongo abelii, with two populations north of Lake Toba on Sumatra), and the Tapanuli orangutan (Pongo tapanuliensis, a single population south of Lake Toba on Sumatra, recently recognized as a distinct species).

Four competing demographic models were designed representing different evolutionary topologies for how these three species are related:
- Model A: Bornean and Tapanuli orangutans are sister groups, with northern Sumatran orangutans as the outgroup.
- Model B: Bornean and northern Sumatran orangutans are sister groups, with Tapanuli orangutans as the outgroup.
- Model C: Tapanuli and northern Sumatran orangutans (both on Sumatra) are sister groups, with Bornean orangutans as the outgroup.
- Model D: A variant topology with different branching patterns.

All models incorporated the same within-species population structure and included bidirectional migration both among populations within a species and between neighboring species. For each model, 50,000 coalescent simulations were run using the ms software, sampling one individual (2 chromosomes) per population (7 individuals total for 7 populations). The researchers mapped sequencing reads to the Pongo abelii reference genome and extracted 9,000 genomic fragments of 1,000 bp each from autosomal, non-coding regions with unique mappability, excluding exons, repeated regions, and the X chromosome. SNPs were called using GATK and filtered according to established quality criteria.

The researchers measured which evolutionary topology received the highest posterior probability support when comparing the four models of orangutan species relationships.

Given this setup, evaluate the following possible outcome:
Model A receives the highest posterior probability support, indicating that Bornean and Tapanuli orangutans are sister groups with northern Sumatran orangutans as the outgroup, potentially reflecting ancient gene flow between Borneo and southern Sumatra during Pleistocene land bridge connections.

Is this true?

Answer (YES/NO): YES